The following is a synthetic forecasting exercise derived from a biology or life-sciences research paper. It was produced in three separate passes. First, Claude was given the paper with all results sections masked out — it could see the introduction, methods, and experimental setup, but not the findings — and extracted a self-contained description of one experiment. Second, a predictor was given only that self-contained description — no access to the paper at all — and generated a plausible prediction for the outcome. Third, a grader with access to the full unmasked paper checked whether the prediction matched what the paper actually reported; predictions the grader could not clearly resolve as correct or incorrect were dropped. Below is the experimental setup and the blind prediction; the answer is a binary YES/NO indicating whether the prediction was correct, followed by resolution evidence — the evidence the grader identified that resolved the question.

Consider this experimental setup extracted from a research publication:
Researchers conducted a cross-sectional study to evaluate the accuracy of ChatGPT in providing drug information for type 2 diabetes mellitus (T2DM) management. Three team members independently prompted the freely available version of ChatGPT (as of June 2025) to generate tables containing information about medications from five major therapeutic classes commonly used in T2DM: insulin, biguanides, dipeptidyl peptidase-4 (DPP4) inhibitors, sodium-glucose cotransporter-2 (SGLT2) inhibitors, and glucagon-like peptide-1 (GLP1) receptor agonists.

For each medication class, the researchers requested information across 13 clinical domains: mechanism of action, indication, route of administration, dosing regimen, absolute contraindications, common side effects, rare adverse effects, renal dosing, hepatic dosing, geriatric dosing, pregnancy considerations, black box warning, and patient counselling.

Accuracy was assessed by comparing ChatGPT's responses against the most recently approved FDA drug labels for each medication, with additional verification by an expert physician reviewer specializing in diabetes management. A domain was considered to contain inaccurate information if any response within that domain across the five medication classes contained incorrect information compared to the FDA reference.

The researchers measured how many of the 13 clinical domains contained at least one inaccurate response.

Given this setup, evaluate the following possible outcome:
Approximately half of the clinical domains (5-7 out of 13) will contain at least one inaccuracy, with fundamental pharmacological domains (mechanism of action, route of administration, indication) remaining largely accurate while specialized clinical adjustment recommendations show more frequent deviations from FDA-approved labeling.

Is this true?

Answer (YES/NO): NO